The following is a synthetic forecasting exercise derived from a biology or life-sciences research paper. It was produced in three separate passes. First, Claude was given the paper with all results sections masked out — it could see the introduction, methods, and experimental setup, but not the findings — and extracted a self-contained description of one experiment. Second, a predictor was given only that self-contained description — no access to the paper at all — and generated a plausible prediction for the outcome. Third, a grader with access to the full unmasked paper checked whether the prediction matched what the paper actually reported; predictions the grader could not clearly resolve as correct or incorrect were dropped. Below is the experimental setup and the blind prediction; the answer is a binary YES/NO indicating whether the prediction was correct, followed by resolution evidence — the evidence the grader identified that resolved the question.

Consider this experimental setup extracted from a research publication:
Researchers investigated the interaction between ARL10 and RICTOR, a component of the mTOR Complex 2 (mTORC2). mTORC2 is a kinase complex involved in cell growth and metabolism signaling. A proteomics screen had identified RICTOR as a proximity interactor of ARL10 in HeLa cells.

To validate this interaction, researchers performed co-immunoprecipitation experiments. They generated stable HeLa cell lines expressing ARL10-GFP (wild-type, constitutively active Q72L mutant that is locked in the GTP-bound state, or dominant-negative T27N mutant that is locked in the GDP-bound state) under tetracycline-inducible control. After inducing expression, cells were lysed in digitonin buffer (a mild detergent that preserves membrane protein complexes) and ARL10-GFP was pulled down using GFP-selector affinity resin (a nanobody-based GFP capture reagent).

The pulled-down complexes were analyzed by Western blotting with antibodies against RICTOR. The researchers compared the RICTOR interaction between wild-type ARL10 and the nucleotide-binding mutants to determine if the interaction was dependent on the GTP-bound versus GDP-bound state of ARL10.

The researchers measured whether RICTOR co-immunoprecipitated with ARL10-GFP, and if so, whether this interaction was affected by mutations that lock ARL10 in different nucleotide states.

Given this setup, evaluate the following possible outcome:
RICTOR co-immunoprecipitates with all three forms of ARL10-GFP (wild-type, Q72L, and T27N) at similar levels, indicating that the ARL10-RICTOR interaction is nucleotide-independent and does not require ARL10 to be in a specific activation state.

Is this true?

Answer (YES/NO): NO